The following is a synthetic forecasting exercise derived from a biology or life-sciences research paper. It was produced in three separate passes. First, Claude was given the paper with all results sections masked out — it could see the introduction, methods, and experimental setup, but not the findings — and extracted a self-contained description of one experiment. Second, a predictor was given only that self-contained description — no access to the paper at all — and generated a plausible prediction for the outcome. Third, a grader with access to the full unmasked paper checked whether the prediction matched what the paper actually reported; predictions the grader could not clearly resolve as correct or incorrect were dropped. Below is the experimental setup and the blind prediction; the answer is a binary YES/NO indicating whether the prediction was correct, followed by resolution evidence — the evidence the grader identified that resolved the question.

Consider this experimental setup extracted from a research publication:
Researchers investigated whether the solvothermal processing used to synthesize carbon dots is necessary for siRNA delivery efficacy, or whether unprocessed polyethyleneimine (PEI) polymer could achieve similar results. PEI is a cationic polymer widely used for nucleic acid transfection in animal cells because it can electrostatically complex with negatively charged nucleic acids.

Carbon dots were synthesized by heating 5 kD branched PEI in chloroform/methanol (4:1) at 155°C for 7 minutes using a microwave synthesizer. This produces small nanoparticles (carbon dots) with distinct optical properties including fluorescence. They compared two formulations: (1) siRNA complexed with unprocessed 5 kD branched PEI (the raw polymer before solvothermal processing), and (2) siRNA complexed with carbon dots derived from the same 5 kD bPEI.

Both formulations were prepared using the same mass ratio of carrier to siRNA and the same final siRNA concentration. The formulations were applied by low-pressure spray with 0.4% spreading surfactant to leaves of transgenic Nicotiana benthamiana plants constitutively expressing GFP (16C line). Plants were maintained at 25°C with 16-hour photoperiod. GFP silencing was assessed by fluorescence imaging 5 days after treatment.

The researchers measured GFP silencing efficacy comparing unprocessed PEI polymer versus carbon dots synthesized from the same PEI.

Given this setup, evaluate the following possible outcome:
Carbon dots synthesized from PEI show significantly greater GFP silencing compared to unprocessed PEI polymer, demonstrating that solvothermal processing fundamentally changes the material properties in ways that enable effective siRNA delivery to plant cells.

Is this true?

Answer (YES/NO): YES